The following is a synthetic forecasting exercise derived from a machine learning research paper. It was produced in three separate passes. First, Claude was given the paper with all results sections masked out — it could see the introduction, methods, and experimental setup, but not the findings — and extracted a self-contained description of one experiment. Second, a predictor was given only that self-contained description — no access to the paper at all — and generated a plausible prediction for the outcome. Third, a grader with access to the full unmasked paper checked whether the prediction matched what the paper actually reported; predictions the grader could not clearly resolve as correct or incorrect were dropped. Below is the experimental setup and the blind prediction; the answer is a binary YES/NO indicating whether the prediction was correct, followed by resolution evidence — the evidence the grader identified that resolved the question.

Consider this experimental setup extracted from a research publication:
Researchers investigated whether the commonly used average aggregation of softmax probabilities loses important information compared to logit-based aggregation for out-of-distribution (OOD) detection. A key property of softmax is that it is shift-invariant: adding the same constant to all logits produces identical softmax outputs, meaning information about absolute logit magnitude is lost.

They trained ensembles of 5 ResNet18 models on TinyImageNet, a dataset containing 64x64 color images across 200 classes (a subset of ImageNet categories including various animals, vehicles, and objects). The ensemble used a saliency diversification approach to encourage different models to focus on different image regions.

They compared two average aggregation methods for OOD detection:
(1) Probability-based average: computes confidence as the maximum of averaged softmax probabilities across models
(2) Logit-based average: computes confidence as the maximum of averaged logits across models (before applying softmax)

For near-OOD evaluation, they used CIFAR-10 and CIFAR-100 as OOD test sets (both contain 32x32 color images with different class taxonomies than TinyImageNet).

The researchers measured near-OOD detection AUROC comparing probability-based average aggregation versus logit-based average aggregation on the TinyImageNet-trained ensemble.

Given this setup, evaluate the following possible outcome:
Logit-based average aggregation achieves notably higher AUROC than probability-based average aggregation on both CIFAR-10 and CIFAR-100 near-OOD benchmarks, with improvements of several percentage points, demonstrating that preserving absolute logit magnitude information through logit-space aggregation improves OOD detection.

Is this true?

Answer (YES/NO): NO